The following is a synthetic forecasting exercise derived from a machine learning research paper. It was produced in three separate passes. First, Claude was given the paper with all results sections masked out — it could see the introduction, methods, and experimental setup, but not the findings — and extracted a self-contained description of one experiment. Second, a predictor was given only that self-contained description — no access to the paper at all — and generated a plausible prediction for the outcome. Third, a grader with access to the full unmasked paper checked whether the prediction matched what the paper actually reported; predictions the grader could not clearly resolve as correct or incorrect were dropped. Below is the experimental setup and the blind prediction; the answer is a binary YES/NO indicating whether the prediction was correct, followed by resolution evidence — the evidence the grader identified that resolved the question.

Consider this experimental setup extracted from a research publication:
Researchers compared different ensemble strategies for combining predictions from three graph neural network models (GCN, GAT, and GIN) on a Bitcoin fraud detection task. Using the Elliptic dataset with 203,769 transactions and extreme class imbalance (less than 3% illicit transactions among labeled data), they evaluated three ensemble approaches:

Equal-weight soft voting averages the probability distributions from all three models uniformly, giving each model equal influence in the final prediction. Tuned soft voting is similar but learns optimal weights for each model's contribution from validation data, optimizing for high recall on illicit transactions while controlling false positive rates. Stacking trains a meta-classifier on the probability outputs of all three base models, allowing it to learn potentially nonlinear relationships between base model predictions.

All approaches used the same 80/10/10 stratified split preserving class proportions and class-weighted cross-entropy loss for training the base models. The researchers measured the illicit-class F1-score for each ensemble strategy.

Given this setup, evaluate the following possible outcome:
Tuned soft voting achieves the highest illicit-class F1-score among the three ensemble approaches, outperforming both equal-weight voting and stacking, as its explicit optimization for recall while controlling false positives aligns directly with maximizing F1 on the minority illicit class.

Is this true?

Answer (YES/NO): NO